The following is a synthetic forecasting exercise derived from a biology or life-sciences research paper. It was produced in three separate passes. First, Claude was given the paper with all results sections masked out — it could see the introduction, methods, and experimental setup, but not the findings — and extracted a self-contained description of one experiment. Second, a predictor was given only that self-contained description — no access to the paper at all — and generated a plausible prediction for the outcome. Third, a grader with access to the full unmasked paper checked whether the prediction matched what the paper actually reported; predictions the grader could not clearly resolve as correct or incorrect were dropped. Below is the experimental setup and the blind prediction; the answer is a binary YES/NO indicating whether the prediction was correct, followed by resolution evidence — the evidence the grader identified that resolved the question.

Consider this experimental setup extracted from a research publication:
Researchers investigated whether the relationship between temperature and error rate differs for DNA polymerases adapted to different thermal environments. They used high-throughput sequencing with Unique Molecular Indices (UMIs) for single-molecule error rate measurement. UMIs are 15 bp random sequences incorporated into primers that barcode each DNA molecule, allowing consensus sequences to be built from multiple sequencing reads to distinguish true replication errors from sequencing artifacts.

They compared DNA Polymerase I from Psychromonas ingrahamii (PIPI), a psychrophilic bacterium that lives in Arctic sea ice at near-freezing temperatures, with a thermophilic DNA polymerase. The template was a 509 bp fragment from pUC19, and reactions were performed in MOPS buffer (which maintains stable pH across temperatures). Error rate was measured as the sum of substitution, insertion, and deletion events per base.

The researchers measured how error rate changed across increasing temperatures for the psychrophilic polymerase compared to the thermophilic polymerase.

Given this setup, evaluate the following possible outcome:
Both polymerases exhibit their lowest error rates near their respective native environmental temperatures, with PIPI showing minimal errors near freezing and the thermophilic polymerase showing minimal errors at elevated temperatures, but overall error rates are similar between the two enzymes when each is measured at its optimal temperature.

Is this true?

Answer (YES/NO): NO